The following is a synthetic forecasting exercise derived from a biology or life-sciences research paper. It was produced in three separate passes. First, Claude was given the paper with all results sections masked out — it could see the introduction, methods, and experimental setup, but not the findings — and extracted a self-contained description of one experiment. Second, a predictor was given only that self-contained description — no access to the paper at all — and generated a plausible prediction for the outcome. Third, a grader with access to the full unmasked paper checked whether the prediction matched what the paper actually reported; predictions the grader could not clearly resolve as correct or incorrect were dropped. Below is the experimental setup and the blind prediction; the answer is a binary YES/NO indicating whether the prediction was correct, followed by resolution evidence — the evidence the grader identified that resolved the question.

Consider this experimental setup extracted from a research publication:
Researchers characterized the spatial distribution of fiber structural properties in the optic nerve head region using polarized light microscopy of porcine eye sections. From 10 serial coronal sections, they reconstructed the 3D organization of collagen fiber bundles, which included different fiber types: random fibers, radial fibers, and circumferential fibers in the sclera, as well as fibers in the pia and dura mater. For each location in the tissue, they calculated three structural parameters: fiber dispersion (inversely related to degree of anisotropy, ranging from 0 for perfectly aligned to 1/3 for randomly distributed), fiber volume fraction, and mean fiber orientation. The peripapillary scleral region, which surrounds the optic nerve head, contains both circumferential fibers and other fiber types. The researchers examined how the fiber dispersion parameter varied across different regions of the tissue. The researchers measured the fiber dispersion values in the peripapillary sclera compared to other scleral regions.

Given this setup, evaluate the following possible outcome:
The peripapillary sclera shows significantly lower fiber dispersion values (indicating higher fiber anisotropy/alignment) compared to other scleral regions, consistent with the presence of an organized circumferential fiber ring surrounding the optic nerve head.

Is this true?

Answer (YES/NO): NO